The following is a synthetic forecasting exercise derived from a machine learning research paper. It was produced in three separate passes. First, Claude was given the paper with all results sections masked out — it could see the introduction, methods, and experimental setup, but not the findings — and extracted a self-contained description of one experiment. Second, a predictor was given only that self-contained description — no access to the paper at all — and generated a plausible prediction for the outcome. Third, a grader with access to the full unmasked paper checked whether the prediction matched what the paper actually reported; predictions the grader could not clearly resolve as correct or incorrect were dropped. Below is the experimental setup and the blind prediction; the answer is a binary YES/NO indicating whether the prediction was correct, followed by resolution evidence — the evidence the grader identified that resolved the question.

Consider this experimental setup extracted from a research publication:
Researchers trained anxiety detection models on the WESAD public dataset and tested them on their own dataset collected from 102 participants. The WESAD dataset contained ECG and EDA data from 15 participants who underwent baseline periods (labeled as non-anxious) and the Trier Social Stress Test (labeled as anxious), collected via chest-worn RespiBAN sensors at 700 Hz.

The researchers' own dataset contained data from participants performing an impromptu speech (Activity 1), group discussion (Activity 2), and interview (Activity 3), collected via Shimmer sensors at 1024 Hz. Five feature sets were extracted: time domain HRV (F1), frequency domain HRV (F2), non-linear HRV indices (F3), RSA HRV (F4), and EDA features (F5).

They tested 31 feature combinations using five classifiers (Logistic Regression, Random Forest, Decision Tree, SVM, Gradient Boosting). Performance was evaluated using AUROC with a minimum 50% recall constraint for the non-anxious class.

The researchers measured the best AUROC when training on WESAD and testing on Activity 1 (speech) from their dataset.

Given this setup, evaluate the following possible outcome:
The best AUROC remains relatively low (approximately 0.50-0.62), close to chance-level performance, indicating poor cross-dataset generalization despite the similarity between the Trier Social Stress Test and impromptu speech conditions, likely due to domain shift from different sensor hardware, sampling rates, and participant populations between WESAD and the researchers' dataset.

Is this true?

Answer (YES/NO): NO